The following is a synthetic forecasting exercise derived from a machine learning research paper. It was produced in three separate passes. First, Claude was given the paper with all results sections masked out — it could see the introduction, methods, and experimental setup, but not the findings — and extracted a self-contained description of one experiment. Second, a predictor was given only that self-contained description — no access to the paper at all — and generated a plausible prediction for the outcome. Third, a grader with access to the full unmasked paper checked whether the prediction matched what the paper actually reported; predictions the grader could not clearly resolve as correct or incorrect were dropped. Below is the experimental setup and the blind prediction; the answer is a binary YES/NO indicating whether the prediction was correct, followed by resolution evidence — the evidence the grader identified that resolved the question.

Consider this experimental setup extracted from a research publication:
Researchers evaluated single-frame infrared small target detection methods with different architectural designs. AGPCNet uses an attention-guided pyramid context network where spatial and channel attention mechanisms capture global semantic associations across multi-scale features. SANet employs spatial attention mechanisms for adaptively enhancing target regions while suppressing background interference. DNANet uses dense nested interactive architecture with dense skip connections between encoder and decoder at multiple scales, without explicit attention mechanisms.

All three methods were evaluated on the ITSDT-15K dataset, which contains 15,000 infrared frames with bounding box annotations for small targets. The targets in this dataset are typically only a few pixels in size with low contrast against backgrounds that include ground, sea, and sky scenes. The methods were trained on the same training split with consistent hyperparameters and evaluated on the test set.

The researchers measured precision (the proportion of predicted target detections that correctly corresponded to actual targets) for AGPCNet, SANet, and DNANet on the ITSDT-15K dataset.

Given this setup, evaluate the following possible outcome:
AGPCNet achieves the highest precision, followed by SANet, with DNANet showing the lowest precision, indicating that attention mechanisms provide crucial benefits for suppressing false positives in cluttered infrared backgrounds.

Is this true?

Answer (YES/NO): NO